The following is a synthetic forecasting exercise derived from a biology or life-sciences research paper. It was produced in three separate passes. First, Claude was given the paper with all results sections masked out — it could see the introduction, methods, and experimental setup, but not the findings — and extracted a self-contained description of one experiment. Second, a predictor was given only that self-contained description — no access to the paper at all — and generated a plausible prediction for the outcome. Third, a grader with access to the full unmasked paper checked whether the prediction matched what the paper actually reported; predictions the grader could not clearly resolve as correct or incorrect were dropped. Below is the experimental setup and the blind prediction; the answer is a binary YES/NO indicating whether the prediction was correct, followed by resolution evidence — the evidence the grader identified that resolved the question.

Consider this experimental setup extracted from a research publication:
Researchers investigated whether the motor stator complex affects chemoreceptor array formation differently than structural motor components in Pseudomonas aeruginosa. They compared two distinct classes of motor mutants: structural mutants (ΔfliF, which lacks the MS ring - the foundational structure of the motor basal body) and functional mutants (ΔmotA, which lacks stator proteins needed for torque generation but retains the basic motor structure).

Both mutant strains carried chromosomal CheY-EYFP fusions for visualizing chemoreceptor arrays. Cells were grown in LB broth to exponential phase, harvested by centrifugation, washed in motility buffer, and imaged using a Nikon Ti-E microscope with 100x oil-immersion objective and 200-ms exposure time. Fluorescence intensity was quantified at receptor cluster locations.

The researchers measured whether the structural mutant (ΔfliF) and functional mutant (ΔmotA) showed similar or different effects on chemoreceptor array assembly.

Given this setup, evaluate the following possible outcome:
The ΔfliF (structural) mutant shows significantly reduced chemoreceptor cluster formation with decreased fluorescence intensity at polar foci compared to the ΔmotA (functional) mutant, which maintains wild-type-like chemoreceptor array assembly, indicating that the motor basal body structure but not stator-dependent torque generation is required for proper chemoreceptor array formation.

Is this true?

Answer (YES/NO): YES